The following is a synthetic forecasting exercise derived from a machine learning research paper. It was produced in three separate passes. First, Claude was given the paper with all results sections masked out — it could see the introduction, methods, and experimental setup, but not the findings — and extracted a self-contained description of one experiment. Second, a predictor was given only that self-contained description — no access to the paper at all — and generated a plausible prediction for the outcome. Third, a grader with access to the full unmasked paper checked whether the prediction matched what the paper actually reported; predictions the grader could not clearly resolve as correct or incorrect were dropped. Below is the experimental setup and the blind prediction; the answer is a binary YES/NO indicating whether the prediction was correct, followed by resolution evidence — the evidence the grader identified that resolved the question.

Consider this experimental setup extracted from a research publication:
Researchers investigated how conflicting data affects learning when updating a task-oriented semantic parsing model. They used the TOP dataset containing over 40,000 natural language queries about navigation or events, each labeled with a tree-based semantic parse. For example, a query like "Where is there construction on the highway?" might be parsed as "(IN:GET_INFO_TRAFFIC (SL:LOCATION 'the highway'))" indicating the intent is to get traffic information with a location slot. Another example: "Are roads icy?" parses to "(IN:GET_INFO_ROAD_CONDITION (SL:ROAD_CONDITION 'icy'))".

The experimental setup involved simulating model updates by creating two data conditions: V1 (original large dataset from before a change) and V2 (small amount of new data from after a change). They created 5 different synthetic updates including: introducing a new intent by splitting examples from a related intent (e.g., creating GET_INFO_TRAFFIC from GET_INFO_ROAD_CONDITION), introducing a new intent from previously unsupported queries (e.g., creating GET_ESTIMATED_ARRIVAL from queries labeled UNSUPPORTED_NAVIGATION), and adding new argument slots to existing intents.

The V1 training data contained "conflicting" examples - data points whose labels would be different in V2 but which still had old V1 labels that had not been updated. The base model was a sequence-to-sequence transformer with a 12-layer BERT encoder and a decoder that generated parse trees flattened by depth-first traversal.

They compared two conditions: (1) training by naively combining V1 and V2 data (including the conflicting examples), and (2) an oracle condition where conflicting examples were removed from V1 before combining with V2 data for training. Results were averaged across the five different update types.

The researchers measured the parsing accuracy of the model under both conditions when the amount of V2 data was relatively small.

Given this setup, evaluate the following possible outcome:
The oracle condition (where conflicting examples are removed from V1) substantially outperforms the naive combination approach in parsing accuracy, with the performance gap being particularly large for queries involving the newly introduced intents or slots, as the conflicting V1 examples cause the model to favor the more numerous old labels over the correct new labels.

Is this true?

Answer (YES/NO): YES